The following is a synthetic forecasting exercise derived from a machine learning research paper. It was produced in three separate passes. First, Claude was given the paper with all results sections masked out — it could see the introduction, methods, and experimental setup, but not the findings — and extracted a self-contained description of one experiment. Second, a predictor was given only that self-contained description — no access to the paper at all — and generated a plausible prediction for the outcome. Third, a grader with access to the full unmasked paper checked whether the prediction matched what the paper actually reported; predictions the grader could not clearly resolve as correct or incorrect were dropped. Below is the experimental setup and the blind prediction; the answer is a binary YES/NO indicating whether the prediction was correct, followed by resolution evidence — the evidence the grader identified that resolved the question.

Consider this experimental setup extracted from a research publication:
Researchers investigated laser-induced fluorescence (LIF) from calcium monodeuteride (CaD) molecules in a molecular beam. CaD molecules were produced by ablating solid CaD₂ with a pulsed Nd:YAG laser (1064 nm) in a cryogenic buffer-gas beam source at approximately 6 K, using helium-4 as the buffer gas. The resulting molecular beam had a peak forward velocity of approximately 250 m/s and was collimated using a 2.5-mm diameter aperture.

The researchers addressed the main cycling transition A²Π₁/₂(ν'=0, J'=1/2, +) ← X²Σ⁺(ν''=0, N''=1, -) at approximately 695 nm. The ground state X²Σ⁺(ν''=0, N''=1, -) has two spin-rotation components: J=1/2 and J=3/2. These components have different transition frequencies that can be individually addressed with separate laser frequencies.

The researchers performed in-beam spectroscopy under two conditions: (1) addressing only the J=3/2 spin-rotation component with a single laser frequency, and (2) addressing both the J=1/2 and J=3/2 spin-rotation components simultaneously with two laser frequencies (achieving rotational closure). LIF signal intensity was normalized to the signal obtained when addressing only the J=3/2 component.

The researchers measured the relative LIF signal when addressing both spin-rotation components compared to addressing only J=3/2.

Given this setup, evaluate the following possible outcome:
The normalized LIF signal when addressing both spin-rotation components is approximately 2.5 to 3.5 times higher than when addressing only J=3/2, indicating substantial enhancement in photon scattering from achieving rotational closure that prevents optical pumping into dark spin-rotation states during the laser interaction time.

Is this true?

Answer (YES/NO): NO